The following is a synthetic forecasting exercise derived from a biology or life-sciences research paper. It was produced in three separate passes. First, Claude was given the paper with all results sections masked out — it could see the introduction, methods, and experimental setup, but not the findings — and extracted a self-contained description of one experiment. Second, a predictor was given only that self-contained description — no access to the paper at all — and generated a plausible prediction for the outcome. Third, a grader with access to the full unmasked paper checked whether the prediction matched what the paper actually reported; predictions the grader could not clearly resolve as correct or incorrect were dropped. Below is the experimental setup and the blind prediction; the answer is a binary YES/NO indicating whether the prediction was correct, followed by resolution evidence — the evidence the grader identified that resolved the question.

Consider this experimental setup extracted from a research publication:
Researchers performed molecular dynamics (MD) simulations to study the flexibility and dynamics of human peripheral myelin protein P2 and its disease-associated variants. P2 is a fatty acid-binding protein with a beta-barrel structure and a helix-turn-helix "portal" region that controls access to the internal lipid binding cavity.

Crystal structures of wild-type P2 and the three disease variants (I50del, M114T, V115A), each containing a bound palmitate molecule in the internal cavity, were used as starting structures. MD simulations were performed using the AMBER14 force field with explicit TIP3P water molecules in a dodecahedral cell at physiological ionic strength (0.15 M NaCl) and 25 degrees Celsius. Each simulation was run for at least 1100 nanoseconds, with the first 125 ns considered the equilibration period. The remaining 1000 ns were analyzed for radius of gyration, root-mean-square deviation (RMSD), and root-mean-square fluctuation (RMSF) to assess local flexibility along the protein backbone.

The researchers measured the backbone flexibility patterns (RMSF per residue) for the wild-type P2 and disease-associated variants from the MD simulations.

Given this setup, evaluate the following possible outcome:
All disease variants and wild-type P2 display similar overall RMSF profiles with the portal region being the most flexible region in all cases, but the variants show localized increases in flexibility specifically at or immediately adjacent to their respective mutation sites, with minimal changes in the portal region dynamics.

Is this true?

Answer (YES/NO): NO